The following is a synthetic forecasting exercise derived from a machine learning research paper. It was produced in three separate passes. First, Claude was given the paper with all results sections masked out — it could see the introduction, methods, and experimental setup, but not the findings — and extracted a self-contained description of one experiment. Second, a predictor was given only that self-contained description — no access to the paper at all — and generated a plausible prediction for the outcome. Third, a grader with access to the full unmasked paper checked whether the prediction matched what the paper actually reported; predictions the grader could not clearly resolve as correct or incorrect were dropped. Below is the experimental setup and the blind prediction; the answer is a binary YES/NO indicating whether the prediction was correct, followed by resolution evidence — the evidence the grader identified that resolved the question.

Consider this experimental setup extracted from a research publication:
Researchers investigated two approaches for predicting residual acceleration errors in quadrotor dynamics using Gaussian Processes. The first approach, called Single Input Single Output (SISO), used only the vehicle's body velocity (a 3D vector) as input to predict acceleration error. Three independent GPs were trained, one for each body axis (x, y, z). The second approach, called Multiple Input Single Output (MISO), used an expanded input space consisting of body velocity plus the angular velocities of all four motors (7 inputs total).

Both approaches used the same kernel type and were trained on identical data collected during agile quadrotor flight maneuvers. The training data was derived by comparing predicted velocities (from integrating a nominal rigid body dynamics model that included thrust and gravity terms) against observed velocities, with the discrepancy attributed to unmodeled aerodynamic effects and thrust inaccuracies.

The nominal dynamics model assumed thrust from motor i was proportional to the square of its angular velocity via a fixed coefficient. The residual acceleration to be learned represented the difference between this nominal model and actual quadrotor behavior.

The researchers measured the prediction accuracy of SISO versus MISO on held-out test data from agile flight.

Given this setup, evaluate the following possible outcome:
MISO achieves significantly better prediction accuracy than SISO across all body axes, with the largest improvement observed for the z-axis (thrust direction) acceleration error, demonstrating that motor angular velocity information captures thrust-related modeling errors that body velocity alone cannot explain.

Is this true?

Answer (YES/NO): NO